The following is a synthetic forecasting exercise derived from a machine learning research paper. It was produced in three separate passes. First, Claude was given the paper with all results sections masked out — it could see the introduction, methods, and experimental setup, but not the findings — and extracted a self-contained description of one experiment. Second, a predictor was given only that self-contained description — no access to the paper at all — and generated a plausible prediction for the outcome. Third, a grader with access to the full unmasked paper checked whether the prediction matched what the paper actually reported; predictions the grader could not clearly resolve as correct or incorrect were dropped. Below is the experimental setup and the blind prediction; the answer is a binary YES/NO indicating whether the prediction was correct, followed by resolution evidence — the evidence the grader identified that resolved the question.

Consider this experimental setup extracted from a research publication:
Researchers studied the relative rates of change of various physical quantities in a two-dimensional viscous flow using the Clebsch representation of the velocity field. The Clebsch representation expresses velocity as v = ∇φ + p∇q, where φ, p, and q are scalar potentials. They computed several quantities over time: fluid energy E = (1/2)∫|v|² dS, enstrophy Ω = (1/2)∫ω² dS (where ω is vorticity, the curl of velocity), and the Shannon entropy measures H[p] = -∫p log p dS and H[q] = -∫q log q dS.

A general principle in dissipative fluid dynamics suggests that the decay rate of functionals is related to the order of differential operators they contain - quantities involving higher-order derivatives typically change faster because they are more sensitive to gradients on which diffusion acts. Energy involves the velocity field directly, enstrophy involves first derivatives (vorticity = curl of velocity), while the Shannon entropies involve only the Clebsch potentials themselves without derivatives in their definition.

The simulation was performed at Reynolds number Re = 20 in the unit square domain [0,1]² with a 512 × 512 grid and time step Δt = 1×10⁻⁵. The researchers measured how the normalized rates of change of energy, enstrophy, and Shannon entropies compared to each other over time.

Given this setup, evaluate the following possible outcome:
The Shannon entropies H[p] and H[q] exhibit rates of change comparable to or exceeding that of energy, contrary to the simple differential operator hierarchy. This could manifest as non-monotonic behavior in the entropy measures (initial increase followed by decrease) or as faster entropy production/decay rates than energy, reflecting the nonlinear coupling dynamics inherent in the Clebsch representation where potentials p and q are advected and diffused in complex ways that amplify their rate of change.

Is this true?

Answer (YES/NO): NO